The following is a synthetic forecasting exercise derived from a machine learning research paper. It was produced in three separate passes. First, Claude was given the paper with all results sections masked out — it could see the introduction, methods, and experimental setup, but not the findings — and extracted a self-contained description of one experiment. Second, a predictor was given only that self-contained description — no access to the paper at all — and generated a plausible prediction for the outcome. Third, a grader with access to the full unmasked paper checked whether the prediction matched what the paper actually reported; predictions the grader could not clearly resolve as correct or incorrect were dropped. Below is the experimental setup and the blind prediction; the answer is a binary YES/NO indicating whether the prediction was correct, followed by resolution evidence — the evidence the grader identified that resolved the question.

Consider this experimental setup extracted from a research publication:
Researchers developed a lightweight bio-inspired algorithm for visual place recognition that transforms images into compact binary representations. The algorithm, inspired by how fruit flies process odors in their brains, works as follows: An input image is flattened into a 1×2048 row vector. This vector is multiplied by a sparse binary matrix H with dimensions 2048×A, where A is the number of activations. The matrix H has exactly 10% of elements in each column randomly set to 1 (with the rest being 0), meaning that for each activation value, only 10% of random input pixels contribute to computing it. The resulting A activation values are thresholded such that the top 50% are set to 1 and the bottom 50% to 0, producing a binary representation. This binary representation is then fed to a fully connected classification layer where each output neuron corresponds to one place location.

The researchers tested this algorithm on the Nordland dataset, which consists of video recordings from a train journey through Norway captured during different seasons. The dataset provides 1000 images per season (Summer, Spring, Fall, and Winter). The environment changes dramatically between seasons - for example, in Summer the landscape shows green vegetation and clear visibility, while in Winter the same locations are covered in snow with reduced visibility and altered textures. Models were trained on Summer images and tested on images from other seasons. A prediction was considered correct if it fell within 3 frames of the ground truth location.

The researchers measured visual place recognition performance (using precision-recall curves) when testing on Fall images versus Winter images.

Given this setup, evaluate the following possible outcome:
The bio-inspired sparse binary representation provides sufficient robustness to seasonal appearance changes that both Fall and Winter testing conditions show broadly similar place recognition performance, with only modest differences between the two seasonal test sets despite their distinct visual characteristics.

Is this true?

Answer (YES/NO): NO